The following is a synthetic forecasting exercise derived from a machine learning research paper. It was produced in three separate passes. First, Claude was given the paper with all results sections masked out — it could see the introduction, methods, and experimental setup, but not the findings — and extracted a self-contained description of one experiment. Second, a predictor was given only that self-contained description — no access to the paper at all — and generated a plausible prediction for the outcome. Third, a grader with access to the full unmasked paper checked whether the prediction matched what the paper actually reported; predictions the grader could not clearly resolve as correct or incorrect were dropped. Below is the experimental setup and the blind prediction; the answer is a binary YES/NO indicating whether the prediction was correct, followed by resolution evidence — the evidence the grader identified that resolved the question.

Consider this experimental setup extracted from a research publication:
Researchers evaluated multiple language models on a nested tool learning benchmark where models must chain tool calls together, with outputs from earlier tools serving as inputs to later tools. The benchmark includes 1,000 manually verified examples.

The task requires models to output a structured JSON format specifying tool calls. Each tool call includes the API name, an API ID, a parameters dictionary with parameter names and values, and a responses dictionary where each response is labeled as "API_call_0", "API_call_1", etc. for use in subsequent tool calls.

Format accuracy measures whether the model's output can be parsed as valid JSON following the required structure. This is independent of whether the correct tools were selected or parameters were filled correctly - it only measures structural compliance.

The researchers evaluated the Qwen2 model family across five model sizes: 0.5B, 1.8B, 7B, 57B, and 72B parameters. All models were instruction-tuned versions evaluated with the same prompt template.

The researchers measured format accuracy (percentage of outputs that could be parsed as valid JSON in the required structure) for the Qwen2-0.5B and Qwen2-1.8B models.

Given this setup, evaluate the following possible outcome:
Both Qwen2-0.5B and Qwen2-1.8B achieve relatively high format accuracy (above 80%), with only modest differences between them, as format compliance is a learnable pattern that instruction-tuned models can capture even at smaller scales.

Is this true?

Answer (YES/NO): NO